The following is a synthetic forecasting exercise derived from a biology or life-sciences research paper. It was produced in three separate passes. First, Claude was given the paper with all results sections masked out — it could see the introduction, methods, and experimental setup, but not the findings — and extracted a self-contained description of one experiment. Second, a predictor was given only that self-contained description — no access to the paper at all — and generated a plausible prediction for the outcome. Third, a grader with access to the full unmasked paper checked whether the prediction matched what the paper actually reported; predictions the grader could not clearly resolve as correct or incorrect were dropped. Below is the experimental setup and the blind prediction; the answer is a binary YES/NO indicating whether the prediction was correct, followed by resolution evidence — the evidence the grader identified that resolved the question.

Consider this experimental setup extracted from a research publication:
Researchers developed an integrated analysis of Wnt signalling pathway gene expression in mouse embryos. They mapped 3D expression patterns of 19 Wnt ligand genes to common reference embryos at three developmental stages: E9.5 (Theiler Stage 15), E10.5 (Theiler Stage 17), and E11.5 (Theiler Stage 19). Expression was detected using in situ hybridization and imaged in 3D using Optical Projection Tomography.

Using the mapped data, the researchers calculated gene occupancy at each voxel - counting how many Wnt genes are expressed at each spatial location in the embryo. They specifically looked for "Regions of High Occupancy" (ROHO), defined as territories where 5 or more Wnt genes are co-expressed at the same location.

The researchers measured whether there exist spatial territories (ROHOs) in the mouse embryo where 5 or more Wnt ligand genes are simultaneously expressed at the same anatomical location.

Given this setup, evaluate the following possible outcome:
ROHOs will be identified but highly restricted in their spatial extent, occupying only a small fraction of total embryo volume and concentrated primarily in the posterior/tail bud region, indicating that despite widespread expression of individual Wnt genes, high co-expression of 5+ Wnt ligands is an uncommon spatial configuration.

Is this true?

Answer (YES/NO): NO